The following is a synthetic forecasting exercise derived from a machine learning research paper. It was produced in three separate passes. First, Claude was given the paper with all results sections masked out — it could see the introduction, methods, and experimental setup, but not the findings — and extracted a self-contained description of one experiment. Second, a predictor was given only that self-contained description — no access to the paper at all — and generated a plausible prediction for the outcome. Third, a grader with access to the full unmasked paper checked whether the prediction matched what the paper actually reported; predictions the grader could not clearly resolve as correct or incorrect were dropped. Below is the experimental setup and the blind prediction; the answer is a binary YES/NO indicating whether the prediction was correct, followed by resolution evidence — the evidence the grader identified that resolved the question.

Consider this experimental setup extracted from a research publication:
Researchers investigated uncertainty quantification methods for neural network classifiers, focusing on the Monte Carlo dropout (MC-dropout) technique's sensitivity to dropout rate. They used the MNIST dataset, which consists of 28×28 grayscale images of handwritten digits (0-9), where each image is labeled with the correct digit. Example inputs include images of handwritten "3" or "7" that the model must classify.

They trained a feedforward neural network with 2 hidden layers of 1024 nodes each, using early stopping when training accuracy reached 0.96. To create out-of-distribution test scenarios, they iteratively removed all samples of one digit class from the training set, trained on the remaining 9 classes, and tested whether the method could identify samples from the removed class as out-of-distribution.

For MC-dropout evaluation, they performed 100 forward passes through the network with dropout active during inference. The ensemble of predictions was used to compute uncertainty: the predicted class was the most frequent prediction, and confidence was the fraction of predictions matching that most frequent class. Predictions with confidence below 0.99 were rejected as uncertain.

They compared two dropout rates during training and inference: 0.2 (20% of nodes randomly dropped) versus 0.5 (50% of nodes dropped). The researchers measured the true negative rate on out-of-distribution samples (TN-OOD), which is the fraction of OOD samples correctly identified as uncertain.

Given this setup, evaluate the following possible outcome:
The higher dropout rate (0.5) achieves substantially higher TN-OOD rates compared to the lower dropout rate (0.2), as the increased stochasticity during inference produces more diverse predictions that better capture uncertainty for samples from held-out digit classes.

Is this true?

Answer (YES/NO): YES